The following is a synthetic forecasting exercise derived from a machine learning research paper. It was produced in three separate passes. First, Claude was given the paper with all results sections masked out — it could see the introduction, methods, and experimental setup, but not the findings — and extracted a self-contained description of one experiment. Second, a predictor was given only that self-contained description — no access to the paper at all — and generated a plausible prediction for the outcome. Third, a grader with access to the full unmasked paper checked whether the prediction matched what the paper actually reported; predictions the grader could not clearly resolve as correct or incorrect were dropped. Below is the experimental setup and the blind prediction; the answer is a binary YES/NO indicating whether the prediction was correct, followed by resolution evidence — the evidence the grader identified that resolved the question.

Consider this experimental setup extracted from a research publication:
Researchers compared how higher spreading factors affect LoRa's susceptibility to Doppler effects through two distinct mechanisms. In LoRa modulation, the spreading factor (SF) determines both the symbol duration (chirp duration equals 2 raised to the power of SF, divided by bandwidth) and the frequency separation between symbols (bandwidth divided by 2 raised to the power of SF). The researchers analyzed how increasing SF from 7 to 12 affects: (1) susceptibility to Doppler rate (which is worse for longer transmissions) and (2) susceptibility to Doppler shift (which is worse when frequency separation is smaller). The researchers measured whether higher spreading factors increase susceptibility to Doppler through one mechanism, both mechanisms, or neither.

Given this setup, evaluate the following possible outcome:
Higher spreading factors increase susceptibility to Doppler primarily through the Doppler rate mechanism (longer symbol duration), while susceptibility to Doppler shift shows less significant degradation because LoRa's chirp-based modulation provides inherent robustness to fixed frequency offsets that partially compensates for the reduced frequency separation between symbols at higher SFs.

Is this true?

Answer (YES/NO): NO